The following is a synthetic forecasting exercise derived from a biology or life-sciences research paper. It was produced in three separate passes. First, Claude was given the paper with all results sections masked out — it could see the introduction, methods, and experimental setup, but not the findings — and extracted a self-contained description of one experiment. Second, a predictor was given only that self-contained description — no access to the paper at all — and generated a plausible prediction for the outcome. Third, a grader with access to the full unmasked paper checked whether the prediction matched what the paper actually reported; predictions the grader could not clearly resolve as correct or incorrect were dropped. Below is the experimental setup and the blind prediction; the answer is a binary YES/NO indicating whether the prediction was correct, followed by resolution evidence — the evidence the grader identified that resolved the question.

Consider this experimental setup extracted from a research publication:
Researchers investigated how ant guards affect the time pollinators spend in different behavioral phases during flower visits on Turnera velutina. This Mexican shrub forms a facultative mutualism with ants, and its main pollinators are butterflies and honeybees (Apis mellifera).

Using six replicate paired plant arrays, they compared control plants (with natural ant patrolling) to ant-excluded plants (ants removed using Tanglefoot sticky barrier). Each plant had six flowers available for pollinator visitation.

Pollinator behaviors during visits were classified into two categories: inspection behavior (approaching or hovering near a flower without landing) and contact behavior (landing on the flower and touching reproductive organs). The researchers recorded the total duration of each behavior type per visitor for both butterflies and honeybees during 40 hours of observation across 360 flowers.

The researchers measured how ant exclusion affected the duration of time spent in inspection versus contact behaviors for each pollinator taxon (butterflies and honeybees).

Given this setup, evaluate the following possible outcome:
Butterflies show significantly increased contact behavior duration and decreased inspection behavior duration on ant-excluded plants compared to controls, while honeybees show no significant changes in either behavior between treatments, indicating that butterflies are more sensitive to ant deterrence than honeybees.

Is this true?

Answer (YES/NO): NO